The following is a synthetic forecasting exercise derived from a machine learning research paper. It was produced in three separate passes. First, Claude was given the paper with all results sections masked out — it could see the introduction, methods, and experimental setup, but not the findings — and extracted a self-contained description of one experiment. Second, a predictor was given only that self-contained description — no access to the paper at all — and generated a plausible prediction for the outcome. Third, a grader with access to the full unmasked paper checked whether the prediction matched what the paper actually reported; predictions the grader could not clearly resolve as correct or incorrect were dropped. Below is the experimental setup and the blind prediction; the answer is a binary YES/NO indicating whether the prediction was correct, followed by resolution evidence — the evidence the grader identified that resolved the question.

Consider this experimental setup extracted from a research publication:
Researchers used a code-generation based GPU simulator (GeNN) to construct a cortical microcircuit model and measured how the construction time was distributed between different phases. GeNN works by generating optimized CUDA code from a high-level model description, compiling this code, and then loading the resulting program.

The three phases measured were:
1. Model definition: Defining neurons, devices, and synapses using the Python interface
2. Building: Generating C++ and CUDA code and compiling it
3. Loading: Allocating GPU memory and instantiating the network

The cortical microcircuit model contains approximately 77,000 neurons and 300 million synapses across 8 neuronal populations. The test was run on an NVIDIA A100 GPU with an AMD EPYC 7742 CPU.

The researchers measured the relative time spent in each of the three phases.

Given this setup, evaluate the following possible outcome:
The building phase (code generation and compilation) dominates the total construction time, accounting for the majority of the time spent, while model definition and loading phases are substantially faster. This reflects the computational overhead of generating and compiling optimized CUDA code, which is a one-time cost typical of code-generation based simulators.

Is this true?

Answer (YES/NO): YES